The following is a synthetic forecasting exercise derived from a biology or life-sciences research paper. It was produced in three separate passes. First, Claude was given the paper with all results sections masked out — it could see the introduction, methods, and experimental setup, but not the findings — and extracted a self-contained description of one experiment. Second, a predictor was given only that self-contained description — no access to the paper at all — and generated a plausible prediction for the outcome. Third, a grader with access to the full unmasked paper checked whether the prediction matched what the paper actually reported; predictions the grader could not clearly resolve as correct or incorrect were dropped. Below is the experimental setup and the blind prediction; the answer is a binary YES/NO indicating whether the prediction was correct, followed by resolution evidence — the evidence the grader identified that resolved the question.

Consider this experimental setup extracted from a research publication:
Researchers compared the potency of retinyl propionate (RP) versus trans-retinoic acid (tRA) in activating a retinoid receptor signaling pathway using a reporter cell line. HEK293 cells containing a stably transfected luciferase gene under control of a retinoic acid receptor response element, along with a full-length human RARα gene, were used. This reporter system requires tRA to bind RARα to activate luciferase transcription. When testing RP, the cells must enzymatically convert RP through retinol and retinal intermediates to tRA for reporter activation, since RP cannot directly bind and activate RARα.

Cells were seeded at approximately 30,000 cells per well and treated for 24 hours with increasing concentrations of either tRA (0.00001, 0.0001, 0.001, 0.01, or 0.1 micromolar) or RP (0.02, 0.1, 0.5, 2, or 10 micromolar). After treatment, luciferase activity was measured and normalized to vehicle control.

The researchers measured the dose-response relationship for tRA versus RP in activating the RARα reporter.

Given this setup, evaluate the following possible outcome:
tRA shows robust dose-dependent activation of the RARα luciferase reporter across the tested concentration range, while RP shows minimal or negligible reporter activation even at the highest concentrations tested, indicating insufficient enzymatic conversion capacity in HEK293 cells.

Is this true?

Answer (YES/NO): NO